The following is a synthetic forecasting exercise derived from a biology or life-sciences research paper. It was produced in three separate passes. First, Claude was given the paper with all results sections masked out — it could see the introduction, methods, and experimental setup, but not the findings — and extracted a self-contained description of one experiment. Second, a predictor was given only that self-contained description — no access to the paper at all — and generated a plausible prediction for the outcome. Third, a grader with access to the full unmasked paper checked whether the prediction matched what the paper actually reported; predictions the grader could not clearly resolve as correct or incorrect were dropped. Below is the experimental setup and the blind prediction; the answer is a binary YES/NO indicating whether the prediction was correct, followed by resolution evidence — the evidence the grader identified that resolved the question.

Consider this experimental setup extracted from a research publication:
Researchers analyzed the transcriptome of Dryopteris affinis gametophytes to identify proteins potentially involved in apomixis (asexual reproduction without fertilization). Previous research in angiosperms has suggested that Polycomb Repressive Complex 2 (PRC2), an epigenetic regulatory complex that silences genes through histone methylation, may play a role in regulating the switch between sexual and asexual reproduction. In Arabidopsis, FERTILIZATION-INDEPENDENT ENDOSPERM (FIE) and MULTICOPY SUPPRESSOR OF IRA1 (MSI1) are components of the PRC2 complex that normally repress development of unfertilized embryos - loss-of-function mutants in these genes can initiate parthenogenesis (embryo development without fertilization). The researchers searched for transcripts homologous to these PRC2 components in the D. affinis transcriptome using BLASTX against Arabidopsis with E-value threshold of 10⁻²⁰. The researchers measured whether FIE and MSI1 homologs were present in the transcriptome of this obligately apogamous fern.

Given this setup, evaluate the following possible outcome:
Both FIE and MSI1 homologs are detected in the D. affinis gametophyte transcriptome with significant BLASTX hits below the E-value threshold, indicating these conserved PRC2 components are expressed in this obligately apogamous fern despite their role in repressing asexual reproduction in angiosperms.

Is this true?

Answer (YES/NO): YES